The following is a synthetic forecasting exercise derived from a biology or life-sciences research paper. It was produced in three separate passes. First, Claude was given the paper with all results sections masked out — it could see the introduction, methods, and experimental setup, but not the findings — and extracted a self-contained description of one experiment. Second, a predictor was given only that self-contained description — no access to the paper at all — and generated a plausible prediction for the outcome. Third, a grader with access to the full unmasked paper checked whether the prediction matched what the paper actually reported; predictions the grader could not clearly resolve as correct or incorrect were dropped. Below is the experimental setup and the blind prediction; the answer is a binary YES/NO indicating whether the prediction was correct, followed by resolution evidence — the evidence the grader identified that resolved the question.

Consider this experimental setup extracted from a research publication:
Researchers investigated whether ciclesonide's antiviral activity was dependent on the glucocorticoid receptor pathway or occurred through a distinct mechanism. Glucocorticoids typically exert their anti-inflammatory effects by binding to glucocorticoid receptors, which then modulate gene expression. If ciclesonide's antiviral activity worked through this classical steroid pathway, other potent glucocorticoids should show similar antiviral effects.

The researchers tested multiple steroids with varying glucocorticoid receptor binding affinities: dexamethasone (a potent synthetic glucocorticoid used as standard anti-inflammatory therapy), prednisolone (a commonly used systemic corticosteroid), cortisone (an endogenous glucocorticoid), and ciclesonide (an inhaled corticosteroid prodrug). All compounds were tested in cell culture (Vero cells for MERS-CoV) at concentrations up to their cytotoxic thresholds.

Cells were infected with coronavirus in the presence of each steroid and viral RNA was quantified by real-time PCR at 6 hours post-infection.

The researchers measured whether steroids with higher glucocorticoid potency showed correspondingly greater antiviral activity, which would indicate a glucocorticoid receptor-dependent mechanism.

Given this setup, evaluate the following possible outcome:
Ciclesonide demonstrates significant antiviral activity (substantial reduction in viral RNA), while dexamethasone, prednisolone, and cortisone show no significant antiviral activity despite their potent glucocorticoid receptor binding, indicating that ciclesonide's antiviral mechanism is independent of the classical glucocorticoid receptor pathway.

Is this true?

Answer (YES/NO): YES